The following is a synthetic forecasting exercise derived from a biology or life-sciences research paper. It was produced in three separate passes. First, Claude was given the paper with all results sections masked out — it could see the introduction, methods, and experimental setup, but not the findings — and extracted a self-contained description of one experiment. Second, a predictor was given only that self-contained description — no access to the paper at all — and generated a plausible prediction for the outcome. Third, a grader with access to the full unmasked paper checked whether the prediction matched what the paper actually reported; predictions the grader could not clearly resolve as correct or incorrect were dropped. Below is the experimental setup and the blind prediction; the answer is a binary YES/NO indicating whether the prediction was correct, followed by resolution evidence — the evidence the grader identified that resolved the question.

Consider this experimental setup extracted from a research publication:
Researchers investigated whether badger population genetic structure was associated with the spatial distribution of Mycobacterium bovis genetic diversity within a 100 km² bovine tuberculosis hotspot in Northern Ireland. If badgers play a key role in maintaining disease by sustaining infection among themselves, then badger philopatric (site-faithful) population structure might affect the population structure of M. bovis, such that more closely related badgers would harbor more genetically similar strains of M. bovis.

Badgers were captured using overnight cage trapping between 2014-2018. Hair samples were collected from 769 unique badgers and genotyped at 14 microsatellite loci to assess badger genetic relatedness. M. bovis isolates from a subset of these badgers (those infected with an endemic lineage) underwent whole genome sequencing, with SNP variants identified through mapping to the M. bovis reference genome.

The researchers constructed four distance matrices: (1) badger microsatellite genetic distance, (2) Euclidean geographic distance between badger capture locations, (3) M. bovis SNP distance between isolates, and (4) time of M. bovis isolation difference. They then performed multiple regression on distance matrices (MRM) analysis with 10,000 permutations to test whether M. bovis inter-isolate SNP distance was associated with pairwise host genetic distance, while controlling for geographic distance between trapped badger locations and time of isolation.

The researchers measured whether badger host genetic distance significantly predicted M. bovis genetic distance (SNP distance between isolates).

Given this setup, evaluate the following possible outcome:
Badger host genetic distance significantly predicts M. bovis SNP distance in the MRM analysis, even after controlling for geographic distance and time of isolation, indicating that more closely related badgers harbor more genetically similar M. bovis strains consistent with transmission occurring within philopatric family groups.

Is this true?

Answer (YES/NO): NO